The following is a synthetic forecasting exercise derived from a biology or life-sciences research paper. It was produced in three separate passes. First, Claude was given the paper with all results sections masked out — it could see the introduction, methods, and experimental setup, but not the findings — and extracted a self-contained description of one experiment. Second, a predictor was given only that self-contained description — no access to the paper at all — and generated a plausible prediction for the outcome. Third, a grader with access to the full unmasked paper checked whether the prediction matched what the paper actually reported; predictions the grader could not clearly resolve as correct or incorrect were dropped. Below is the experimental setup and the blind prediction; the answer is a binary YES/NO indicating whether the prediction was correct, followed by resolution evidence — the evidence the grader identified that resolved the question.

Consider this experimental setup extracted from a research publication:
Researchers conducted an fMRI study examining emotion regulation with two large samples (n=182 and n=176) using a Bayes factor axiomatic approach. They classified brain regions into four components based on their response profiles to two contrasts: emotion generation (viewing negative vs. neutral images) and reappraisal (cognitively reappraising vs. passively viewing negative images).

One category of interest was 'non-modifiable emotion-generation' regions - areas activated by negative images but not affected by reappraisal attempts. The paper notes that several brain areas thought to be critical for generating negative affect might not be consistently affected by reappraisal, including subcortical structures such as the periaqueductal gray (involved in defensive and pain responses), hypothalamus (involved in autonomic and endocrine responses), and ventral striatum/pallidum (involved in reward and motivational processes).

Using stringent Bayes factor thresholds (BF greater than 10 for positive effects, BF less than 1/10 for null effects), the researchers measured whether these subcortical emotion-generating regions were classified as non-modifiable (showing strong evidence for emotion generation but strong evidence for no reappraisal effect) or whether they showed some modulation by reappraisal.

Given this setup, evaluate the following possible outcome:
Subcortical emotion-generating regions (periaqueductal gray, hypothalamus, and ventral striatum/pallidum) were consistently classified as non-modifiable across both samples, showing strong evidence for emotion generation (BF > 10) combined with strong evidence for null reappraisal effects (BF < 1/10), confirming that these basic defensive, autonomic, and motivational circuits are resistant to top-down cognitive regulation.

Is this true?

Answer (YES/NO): YES